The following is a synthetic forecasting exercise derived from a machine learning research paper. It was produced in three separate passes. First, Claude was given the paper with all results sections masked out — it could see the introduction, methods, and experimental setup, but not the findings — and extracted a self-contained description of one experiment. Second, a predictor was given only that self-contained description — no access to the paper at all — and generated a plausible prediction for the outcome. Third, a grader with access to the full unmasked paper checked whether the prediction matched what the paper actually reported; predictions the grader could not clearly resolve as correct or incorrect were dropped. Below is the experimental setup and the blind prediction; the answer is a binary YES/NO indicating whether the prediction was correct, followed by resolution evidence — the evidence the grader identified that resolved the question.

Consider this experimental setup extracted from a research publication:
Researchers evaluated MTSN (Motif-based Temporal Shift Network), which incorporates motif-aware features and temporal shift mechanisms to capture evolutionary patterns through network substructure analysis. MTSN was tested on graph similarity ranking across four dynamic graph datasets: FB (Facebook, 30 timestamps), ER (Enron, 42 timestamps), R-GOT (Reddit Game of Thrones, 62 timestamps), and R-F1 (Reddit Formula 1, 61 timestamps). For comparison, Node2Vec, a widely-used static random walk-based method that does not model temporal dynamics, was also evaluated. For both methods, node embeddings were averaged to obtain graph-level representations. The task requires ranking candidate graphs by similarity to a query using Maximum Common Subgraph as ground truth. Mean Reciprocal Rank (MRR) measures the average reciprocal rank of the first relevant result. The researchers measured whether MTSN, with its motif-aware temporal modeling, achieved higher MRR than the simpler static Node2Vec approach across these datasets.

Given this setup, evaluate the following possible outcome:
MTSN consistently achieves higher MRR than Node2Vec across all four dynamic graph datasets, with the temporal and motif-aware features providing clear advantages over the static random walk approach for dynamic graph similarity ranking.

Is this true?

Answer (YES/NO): NO